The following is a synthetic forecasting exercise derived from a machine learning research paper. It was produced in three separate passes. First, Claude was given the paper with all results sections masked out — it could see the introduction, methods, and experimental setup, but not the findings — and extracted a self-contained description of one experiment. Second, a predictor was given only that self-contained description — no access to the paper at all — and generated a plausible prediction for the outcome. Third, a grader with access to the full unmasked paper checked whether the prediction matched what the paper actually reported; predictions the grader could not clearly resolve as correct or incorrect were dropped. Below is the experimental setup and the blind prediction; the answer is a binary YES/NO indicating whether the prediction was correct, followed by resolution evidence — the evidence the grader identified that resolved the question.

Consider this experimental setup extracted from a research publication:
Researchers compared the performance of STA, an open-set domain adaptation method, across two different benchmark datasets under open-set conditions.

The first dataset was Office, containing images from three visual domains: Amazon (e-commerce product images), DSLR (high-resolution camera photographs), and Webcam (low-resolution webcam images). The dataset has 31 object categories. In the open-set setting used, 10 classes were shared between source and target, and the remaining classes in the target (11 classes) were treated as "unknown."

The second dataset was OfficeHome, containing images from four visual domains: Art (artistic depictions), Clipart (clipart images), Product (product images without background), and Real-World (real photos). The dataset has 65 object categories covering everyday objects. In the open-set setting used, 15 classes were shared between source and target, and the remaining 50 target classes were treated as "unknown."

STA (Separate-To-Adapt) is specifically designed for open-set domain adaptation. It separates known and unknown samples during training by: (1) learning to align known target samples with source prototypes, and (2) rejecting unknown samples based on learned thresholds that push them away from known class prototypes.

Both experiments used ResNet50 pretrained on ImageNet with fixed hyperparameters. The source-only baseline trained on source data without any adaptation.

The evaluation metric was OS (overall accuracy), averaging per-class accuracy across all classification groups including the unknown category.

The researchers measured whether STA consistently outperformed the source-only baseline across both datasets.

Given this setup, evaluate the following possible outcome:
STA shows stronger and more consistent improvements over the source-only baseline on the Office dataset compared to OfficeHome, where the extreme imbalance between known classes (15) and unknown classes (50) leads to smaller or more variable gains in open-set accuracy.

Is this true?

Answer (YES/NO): NO